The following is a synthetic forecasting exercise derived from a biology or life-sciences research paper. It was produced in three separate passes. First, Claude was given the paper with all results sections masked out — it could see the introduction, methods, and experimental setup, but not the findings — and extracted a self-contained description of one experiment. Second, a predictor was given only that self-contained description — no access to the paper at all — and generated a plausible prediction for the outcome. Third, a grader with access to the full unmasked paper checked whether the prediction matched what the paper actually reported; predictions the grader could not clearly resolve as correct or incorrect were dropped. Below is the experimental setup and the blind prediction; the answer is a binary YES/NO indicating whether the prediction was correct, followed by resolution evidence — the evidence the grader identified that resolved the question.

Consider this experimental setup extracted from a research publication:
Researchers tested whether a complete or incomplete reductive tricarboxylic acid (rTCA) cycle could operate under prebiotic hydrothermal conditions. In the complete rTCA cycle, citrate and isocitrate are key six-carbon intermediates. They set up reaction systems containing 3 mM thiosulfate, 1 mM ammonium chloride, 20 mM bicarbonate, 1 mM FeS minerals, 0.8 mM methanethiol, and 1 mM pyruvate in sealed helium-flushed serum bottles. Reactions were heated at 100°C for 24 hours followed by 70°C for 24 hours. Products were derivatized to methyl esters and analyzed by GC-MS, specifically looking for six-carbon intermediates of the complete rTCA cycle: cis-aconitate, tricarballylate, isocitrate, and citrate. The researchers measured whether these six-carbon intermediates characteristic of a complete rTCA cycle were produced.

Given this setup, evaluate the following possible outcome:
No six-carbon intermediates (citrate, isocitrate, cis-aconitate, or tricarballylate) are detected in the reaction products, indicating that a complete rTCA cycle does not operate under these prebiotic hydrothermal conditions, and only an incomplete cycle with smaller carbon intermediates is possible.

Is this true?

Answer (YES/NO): YES